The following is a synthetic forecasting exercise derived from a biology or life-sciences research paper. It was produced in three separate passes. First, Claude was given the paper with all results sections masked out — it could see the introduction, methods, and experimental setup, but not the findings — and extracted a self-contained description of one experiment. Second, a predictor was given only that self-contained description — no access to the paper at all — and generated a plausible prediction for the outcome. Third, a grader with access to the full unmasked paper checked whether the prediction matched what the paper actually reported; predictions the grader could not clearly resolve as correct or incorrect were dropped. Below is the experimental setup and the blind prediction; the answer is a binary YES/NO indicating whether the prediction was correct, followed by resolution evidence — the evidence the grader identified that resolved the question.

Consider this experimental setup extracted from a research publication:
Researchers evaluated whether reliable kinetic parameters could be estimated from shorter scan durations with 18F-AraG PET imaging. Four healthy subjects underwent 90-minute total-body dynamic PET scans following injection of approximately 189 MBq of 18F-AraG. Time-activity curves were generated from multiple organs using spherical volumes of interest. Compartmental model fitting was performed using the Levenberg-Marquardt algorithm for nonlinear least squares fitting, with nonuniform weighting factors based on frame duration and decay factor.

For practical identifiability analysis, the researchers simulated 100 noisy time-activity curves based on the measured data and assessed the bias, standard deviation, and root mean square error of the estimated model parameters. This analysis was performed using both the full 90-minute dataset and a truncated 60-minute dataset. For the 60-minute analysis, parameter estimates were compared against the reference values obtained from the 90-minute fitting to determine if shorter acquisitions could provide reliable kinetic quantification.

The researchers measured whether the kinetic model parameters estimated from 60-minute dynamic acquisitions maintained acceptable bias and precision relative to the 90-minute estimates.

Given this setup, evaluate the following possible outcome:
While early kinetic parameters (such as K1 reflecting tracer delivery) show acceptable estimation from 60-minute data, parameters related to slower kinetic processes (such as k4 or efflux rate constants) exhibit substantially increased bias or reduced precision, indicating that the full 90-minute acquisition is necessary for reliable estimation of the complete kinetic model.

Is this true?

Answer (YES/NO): NO